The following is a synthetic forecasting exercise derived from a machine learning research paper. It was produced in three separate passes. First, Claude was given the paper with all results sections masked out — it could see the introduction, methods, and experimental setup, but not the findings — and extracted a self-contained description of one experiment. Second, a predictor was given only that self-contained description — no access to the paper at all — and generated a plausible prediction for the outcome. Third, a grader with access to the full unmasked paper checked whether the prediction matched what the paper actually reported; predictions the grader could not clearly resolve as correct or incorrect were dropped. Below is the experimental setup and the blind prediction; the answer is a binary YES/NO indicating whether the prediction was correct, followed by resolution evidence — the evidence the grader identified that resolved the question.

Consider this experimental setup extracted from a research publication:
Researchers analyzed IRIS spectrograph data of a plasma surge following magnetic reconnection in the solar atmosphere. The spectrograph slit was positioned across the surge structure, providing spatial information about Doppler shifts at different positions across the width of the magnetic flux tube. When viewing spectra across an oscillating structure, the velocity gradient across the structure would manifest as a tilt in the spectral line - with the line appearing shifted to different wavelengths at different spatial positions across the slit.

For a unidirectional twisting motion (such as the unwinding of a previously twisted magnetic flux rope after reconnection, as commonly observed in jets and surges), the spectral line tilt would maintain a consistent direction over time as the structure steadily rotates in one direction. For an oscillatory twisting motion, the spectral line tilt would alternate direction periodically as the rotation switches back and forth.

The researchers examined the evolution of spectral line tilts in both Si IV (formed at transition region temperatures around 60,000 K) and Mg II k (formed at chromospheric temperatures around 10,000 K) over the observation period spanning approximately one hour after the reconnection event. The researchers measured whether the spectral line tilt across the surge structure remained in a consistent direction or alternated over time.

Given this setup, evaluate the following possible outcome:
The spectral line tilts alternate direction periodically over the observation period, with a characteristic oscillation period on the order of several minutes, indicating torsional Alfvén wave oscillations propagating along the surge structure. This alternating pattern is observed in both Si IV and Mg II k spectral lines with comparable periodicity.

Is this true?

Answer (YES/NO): NO